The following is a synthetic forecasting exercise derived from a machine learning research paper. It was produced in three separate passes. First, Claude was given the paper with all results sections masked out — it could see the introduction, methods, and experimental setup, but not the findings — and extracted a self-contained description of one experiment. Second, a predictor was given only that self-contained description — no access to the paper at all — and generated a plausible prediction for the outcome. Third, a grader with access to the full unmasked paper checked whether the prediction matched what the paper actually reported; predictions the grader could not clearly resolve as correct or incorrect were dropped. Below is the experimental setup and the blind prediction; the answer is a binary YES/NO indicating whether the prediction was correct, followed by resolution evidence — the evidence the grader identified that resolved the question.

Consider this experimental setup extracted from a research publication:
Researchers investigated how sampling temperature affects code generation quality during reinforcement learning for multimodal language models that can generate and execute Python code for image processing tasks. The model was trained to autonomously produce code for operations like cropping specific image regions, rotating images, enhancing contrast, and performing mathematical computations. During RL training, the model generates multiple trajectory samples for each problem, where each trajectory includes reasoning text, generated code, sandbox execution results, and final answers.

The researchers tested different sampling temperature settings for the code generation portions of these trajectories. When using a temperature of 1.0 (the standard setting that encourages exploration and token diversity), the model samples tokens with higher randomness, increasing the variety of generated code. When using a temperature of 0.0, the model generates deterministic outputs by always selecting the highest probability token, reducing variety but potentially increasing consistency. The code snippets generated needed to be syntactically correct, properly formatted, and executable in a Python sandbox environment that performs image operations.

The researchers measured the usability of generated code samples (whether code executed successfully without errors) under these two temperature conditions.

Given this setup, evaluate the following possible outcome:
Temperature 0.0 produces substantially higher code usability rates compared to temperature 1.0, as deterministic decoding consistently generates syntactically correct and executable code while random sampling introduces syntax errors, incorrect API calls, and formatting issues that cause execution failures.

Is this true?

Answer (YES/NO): YES